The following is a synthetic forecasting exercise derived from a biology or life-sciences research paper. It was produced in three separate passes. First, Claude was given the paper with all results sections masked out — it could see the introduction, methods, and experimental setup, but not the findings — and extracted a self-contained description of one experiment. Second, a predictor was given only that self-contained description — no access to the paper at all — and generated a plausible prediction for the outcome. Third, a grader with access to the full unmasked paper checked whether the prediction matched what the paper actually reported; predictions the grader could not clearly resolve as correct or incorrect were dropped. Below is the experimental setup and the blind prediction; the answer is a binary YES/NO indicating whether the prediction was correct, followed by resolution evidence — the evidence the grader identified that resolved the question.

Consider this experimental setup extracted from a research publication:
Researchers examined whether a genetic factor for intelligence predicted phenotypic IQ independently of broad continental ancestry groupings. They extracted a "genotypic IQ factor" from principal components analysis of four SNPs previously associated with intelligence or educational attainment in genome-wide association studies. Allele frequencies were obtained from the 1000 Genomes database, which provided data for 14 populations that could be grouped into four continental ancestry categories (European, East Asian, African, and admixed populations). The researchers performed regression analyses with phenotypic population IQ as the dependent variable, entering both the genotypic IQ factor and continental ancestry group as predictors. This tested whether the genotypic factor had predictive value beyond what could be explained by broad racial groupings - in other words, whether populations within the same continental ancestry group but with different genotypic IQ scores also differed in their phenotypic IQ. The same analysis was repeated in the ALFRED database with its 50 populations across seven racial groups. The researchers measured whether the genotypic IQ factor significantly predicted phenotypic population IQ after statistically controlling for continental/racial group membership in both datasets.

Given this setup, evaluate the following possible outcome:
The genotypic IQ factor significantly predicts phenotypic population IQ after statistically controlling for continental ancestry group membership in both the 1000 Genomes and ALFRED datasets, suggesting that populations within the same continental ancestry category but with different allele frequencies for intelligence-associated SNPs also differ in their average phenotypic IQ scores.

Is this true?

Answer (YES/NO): YES